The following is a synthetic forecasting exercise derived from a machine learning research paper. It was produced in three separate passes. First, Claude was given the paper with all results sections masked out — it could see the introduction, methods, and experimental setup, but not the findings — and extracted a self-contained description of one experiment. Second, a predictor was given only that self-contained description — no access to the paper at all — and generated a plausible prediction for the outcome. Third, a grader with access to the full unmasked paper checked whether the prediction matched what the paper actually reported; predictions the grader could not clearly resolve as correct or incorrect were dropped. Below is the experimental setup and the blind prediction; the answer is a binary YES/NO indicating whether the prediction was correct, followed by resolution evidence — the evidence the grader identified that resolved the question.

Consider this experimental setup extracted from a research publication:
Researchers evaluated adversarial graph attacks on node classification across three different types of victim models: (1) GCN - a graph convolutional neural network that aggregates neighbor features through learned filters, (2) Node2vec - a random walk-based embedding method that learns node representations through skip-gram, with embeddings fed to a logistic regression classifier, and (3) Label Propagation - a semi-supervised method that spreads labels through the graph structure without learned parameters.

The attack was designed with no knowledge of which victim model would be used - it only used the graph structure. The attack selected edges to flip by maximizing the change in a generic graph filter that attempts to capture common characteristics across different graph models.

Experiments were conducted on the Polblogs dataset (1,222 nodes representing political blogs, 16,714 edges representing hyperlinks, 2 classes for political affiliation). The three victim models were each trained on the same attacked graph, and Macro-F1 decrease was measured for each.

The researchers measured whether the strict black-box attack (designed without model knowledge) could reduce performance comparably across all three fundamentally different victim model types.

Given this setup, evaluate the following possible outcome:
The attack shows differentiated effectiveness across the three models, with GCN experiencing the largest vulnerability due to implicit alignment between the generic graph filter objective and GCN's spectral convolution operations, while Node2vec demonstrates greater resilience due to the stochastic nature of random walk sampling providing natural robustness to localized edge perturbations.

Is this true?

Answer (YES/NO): NO